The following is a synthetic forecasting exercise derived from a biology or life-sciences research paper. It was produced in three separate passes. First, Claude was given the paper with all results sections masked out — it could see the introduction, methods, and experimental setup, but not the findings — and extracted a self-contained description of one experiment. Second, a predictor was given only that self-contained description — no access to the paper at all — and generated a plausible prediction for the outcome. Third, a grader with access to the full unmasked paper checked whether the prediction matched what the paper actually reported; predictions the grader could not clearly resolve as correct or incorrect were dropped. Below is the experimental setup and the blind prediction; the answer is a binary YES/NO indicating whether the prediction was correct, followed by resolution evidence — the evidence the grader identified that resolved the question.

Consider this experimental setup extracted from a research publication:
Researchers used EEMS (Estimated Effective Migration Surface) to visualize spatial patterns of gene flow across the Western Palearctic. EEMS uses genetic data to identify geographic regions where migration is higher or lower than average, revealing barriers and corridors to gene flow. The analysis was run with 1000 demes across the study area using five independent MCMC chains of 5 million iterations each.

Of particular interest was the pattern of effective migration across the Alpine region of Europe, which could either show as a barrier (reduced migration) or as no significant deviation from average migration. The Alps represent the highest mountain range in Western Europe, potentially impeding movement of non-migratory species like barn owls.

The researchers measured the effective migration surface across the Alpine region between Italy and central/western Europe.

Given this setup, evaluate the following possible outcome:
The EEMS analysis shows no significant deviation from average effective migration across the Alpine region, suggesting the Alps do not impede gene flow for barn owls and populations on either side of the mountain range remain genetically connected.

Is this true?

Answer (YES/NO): NO